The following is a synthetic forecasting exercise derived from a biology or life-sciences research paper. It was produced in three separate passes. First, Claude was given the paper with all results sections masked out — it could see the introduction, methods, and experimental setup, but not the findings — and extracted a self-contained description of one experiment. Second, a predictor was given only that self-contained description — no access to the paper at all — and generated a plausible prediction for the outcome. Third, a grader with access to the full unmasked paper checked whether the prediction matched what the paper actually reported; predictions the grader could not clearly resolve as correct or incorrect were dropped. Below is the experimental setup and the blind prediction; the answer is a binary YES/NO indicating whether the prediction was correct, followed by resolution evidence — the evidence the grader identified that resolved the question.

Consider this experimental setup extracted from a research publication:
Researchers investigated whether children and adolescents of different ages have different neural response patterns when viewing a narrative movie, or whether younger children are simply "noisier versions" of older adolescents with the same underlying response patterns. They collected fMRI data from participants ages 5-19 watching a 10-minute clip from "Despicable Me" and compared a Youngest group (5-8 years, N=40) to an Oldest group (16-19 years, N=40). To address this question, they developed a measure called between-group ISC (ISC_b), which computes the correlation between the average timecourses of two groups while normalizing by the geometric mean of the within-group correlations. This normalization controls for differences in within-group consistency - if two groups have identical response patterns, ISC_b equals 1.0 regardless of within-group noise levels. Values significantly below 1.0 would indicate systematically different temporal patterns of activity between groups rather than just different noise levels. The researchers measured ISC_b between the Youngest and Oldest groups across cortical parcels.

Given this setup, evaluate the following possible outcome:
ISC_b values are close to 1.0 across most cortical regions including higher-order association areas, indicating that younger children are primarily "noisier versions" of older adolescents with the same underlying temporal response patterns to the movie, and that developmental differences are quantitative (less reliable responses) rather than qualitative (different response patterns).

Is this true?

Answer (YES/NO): NO